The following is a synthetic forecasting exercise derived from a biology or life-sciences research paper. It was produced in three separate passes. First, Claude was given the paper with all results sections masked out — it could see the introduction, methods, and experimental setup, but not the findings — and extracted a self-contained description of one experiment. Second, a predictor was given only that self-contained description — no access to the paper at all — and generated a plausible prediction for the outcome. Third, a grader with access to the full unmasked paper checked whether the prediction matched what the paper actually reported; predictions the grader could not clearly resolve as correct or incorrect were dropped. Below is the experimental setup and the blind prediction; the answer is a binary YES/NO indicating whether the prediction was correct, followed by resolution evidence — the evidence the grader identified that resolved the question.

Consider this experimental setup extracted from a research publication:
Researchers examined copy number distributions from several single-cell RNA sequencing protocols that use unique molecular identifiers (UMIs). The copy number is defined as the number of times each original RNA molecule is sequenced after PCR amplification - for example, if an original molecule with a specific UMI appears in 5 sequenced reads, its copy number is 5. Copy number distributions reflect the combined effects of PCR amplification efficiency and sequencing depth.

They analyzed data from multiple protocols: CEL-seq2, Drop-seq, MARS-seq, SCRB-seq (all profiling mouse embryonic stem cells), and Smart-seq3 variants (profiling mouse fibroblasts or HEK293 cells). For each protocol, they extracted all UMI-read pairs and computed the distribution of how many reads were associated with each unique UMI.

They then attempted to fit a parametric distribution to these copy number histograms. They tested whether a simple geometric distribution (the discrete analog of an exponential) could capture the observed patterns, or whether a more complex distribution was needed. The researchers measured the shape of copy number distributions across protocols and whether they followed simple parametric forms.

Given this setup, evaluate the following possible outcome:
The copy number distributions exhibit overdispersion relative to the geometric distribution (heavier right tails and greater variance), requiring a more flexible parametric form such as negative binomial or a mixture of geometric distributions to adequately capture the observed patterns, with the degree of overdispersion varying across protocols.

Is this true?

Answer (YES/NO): NO